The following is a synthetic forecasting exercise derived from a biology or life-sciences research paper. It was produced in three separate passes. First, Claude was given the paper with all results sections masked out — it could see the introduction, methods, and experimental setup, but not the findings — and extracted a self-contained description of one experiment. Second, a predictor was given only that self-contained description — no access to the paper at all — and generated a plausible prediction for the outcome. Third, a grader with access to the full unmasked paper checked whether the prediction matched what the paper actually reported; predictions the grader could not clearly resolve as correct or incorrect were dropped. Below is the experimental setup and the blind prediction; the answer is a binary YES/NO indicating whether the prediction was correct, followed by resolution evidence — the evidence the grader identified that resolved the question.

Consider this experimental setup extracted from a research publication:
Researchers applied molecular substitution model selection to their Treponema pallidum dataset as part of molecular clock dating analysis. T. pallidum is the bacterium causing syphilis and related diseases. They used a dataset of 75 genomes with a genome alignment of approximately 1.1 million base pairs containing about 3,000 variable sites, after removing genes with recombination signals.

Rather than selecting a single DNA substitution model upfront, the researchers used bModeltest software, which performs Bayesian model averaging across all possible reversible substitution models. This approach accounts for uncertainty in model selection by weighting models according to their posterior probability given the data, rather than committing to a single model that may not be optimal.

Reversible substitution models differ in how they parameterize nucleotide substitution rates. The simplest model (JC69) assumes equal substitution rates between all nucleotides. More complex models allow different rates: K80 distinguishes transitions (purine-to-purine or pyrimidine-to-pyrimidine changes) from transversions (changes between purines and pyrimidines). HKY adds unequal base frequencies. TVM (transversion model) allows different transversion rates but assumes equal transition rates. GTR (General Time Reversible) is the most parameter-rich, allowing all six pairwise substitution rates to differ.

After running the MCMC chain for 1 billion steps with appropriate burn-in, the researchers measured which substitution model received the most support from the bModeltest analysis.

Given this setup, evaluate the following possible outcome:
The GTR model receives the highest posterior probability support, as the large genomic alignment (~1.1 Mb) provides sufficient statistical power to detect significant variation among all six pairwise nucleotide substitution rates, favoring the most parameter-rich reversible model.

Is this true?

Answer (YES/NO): NO